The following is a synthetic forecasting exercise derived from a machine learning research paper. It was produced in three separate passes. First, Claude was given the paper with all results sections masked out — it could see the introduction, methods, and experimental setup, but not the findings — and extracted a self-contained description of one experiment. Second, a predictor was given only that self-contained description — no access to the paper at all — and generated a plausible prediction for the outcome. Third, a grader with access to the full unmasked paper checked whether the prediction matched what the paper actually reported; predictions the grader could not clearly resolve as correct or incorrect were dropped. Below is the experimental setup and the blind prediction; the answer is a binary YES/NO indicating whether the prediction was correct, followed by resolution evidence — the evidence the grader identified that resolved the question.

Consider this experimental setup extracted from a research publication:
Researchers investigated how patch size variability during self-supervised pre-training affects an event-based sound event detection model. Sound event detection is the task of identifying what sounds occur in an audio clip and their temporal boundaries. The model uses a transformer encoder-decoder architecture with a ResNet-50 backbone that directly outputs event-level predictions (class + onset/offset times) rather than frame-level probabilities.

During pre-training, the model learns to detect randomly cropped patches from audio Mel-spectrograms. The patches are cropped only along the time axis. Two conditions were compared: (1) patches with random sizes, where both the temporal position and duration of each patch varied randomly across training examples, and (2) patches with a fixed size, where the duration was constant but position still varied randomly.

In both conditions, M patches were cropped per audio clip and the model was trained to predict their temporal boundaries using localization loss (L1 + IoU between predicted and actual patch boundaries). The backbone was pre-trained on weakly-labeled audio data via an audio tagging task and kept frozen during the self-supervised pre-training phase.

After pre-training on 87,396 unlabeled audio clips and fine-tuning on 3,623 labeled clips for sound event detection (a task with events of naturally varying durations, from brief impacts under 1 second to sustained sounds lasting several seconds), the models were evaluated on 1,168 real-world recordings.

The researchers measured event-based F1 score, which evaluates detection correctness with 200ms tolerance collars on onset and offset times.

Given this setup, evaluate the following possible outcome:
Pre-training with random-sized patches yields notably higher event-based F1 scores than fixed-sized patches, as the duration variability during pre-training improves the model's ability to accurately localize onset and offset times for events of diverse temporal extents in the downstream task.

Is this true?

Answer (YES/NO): YES